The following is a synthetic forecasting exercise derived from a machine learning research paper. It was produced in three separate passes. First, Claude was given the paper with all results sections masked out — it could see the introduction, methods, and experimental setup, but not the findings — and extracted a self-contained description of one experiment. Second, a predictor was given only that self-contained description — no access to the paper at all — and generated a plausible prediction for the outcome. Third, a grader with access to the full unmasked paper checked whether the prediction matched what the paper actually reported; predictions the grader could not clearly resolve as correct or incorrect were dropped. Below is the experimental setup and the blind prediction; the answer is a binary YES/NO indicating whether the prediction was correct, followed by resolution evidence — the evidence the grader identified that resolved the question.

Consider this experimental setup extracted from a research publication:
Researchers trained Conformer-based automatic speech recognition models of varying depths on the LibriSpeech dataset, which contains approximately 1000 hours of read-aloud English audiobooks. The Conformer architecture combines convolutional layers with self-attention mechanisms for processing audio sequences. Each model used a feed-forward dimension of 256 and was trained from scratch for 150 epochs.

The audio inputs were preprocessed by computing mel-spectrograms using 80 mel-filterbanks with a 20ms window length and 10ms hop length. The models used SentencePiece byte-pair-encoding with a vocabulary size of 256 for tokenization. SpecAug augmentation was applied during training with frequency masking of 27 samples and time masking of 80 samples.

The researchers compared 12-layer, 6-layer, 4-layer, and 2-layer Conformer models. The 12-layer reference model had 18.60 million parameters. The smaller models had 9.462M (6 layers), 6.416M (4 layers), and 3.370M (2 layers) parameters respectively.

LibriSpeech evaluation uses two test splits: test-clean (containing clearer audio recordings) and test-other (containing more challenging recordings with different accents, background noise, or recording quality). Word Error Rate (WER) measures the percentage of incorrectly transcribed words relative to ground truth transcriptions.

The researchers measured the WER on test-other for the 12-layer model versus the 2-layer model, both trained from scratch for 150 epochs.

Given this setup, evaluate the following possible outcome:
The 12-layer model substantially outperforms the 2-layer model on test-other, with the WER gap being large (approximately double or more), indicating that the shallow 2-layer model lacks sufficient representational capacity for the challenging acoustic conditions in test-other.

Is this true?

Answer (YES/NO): YES